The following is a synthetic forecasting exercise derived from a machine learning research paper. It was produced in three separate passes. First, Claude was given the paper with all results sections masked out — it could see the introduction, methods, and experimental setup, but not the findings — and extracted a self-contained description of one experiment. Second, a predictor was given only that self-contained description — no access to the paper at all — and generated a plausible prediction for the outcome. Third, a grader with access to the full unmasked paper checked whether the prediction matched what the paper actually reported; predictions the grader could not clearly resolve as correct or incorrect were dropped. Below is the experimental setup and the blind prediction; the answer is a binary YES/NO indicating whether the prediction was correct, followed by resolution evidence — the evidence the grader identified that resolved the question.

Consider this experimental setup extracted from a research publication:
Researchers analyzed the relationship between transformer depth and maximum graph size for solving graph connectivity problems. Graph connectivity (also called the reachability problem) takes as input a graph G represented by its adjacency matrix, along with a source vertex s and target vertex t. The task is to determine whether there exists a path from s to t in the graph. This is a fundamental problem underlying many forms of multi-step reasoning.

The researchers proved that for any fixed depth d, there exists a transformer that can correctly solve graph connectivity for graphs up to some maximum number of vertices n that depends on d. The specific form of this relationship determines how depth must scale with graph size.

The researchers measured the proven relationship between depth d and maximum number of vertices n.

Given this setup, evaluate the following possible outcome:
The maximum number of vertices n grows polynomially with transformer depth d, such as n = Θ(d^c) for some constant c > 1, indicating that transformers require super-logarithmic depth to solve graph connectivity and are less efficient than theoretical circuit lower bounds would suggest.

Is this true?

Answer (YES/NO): NO